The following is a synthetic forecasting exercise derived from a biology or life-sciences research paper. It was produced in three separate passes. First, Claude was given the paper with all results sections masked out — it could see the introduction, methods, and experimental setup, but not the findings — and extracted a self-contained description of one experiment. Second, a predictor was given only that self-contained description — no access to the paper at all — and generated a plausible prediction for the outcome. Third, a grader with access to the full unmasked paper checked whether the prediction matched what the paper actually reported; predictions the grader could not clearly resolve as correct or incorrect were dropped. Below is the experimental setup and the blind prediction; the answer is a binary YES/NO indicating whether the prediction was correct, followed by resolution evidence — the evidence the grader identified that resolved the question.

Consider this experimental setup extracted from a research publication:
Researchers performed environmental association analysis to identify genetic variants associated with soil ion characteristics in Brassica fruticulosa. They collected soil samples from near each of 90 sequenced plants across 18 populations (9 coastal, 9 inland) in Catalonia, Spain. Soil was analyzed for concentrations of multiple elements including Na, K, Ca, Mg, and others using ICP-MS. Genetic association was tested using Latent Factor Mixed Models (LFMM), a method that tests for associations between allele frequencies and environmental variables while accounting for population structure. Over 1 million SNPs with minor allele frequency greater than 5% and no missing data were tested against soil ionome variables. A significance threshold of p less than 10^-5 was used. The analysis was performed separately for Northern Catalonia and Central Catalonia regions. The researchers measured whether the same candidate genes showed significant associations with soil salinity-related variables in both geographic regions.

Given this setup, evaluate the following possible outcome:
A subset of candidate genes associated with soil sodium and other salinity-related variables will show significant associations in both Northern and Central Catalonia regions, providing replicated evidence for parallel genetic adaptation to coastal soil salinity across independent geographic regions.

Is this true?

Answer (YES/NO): NO